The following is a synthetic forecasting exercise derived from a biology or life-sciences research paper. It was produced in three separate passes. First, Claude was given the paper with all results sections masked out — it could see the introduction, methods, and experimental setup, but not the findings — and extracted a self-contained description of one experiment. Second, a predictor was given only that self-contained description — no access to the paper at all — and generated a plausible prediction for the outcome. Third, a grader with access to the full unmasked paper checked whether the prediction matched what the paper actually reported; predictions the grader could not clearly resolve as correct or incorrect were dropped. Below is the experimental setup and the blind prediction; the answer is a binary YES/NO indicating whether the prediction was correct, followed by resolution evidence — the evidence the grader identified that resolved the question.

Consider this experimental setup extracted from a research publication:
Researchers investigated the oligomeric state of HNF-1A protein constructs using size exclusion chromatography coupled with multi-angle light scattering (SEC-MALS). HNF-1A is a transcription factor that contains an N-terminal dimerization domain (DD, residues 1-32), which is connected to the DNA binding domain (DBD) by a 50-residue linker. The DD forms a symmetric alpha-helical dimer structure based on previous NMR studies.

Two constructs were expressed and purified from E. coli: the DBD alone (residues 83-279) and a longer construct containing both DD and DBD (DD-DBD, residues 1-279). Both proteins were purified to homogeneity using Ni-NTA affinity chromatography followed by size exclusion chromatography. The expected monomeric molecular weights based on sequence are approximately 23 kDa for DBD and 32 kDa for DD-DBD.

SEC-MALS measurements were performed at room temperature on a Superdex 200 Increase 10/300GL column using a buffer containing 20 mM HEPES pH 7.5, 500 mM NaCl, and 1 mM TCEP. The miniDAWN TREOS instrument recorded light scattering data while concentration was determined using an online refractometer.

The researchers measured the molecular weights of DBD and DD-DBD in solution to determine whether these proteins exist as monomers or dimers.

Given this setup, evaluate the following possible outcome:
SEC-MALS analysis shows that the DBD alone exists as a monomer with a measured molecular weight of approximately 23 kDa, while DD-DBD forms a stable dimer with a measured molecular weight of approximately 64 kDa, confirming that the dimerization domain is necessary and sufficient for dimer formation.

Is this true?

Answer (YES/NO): YES